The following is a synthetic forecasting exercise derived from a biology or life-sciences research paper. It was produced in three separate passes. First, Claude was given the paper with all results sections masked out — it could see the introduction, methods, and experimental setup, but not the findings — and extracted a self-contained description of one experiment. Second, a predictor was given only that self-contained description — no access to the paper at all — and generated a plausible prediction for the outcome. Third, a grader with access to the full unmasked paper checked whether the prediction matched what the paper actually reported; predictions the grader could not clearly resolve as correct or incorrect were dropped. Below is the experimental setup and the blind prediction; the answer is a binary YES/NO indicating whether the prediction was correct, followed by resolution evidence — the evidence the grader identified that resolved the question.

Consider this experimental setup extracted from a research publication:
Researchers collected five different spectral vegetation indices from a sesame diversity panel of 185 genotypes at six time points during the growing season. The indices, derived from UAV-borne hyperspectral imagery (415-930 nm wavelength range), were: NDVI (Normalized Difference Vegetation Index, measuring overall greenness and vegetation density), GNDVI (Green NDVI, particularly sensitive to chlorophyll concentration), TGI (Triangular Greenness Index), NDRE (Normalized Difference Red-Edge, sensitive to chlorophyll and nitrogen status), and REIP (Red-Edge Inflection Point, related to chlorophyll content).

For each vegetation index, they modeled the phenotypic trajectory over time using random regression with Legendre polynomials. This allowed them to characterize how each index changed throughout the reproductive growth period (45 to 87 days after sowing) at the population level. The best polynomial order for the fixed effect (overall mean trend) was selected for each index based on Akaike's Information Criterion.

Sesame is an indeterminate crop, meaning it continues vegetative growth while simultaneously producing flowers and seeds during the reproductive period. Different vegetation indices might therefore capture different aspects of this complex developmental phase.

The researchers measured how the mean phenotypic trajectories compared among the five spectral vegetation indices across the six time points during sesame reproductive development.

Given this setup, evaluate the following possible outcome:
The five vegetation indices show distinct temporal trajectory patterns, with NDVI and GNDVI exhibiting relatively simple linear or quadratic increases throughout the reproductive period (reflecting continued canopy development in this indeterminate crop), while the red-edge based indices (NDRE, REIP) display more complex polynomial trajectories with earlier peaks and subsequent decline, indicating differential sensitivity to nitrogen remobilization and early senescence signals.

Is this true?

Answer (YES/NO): NO